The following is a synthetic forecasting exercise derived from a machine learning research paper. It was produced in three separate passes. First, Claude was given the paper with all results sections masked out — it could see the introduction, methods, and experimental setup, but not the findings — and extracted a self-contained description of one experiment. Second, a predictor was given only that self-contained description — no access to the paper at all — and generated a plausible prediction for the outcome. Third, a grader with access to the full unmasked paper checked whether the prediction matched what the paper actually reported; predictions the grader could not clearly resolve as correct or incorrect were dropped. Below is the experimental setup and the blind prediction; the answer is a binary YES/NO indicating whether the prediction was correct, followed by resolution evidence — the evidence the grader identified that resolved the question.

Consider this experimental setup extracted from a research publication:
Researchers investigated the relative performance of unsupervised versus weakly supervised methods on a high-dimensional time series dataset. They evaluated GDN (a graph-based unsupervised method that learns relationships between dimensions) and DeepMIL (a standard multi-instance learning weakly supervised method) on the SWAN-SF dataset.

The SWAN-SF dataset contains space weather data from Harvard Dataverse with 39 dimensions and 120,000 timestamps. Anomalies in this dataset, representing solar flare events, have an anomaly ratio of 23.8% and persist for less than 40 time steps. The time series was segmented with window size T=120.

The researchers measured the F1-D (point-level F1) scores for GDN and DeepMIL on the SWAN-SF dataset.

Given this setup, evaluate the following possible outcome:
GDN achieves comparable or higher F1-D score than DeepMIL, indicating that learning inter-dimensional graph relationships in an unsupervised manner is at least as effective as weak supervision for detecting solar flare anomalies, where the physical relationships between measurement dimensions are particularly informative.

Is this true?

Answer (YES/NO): YES